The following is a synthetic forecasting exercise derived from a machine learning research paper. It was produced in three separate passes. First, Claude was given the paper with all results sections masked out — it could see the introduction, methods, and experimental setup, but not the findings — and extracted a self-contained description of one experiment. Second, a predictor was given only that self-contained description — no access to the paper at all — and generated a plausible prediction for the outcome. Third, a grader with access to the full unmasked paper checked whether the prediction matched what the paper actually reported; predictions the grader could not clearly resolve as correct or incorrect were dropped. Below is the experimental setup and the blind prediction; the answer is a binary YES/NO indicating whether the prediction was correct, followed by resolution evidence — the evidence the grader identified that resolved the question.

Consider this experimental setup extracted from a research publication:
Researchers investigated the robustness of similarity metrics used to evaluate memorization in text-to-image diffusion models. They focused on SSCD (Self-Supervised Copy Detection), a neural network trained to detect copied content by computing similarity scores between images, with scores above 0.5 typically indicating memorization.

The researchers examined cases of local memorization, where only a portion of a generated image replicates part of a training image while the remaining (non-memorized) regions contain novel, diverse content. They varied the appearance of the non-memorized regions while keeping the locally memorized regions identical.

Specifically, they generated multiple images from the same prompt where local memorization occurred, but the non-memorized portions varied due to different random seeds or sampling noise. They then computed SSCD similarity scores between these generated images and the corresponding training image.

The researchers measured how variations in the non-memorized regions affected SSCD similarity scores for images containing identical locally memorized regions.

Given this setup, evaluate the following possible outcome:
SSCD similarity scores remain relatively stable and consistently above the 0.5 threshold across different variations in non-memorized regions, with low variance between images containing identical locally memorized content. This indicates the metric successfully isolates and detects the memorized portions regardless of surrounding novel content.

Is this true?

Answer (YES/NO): NO